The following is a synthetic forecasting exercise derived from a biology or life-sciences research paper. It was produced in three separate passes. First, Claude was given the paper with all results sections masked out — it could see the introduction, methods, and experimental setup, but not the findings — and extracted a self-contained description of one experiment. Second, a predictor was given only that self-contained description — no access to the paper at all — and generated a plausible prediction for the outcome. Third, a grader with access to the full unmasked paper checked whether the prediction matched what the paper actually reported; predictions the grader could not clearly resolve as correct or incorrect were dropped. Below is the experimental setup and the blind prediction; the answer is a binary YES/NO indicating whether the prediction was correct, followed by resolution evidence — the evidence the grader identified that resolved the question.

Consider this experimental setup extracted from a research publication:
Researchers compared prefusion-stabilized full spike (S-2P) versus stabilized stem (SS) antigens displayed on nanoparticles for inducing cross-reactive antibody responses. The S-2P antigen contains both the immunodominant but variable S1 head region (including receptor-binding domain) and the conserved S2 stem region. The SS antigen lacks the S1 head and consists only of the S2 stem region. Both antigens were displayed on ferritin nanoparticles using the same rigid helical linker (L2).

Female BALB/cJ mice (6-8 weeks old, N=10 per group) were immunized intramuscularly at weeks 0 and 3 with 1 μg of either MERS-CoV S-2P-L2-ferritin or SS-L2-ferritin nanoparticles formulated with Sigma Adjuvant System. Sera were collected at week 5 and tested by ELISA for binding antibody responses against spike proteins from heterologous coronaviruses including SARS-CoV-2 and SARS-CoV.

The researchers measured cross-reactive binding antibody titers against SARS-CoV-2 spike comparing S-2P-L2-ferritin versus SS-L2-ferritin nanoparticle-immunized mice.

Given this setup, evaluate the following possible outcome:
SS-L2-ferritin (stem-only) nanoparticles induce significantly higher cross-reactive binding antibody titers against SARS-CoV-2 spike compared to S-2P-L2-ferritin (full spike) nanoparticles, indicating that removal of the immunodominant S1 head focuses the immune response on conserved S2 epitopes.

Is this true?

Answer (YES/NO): YES